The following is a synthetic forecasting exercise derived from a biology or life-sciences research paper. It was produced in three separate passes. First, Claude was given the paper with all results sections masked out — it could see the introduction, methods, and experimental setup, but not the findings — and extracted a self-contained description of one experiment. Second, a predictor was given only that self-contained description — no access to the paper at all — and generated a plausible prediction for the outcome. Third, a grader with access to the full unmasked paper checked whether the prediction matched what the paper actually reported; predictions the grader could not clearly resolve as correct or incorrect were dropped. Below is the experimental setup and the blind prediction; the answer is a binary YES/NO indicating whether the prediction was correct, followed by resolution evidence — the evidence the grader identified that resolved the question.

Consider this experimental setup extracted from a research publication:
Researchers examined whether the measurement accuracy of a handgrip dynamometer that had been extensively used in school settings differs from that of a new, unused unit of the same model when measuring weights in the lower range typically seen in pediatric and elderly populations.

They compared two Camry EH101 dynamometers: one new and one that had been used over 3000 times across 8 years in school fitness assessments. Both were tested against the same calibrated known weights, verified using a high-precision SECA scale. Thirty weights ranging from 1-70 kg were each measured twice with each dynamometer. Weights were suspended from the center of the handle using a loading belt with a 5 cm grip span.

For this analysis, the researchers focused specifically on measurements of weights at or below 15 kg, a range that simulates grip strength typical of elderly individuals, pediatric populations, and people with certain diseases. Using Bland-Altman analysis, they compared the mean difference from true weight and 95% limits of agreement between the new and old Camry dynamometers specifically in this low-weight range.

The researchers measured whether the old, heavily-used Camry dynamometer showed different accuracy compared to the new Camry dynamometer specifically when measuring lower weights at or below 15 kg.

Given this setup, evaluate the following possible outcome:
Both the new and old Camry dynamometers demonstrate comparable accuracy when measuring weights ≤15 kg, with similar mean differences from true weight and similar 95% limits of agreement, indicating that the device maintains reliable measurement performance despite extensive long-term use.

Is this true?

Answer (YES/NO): YES